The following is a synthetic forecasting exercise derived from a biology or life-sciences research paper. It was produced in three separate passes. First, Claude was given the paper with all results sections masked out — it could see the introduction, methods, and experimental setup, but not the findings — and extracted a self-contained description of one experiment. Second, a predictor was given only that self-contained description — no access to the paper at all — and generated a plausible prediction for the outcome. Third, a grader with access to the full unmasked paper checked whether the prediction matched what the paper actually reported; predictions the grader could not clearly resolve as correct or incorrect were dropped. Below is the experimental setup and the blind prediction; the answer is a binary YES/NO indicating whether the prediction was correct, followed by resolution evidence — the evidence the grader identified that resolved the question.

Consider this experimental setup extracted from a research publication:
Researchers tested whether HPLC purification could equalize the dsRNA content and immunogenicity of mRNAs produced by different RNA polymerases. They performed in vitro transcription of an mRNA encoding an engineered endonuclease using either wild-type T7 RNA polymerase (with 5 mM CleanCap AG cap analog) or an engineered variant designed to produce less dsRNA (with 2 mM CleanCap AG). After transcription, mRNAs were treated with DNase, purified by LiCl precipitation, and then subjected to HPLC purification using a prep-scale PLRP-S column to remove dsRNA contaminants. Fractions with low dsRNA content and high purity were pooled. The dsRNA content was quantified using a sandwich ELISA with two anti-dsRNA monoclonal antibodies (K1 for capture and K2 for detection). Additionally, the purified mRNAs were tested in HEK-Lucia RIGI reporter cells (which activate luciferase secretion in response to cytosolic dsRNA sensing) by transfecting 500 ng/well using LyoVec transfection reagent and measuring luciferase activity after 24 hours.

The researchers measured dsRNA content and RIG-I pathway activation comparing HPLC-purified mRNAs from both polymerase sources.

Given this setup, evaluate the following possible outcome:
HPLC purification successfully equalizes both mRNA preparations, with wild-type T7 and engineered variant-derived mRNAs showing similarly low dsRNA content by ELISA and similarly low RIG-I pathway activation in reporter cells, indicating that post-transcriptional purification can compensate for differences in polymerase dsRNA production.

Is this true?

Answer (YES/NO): YES